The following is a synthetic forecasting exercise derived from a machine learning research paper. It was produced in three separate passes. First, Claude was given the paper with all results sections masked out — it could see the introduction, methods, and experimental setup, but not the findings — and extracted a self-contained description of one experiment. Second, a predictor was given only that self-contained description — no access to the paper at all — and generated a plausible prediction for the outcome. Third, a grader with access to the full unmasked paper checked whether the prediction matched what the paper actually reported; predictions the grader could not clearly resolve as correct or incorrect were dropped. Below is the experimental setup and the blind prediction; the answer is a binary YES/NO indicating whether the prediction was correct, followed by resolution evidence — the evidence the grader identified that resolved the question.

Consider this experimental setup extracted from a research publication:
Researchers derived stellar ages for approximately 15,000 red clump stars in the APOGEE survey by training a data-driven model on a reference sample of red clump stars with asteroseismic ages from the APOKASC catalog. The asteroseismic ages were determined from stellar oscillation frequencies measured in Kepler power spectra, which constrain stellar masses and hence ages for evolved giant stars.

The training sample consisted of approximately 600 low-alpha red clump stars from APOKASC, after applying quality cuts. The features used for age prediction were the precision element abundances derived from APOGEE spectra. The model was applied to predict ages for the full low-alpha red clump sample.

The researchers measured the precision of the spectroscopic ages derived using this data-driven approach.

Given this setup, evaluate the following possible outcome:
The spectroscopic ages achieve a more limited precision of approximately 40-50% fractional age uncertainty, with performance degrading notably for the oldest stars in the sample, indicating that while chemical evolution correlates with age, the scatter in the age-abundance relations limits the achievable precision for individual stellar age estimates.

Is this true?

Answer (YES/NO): NO